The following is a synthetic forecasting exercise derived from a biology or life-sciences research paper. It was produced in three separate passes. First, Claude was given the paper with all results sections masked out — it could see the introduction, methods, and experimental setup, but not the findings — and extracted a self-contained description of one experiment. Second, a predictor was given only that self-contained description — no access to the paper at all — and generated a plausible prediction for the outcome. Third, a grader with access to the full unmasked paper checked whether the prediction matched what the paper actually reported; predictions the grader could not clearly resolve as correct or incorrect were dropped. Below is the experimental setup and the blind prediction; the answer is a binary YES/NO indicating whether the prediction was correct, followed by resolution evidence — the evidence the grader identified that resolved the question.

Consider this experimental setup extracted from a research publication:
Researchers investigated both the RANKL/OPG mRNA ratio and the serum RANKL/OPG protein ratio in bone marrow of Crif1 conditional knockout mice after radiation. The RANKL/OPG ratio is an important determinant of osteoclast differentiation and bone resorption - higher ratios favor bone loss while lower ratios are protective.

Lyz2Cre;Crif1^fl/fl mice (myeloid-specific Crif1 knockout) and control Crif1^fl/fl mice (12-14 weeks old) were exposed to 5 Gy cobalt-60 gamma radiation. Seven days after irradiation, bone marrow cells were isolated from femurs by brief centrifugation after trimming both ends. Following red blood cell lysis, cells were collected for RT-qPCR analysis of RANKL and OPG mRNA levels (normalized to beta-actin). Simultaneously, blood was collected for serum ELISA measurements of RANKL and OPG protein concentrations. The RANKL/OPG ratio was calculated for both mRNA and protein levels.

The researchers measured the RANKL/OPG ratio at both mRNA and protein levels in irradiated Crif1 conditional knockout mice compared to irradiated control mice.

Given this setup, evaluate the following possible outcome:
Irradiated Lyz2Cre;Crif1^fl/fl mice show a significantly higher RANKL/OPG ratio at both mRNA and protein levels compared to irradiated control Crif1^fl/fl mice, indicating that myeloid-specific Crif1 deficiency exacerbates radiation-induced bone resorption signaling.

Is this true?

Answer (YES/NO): NO